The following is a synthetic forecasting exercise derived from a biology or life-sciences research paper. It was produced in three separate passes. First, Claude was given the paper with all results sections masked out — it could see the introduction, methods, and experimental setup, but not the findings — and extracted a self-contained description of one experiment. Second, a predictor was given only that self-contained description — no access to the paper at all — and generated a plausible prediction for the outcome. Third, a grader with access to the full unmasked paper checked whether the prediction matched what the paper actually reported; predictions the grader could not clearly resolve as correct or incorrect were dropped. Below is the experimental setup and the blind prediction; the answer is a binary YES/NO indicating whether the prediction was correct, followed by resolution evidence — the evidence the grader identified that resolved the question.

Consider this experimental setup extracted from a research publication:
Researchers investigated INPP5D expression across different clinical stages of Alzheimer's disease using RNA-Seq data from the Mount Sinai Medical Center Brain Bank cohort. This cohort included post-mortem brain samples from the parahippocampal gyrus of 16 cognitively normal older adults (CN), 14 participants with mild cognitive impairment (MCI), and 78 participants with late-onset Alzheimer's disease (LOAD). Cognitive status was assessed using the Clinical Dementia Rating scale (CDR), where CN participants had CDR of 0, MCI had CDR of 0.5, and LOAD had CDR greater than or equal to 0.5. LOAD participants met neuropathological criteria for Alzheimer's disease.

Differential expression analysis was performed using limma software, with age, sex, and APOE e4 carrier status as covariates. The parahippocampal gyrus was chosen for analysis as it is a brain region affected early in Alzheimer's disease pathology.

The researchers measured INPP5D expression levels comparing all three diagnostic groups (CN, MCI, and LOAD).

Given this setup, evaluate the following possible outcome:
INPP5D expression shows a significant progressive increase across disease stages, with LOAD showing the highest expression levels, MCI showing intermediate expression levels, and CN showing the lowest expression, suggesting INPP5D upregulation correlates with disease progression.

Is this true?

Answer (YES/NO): NO